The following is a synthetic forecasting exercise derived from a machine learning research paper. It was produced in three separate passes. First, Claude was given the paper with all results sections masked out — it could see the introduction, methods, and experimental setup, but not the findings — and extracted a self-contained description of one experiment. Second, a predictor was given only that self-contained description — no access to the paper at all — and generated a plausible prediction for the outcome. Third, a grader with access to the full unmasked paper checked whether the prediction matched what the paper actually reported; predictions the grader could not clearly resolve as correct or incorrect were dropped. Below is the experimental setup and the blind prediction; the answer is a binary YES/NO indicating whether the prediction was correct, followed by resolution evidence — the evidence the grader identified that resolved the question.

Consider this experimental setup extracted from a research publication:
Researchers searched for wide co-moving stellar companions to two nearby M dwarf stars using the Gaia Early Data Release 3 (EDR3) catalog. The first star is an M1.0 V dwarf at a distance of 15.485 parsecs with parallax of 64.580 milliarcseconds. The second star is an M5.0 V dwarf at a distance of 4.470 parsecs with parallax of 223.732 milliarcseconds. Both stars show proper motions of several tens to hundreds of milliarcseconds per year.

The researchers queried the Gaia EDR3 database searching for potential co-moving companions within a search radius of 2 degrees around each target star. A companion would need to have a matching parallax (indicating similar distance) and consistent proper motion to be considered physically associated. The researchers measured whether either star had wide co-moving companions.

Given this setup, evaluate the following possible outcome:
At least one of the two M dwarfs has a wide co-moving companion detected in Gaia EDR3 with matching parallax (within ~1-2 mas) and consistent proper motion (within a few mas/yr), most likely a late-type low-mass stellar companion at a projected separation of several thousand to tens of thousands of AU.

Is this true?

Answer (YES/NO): NO